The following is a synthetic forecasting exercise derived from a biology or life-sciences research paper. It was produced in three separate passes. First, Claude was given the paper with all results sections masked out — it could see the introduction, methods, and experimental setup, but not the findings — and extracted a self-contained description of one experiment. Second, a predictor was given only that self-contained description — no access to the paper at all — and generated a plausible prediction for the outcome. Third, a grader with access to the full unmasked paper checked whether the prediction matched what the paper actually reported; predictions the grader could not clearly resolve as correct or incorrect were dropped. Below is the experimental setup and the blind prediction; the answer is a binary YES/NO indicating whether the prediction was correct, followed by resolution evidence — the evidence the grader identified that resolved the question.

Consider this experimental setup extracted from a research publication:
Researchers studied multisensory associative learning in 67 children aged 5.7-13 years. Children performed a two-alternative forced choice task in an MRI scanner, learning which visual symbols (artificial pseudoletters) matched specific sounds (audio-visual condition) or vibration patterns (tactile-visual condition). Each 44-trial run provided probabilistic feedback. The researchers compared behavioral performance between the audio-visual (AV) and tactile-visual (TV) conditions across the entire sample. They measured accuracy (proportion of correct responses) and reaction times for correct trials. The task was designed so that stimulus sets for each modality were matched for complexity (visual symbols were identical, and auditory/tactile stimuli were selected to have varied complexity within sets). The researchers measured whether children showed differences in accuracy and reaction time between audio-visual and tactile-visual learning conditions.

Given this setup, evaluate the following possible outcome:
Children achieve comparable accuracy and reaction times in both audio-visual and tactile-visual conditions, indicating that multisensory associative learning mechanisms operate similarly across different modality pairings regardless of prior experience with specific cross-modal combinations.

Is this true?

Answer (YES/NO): NO